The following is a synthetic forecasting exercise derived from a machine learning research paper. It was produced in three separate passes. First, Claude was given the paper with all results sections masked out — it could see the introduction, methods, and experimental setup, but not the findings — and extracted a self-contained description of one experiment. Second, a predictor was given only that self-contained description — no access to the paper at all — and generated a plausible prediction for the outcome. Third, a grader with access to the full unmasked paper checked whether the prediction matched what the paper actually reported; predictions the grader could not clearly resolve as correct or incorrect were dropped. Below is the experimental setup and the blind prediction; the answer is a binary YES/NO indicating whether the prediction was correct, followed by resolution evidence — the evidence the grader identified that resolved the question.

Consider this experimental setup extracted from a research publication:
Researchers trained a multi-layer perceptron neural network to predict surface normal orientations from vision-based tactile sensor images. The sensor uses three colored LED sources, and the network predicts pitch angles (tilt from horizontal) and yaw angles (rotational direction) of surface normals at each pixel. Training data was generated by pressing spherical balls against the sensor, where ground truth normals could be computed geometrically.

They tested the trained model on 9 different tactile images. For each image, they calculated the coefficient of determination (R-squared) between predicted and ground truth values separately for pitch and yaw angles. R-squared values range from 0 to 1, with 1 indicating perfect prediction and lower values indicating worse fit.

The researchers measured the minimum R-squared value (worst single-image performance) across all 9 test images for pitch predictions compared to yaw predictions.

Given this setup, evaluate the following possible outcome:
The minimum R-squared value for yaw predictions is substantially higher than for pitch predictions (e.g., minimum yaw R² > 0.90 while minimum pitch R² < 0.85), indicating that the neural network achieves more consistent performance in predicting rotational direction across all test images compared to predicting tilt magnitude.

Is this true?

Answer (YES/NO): YES